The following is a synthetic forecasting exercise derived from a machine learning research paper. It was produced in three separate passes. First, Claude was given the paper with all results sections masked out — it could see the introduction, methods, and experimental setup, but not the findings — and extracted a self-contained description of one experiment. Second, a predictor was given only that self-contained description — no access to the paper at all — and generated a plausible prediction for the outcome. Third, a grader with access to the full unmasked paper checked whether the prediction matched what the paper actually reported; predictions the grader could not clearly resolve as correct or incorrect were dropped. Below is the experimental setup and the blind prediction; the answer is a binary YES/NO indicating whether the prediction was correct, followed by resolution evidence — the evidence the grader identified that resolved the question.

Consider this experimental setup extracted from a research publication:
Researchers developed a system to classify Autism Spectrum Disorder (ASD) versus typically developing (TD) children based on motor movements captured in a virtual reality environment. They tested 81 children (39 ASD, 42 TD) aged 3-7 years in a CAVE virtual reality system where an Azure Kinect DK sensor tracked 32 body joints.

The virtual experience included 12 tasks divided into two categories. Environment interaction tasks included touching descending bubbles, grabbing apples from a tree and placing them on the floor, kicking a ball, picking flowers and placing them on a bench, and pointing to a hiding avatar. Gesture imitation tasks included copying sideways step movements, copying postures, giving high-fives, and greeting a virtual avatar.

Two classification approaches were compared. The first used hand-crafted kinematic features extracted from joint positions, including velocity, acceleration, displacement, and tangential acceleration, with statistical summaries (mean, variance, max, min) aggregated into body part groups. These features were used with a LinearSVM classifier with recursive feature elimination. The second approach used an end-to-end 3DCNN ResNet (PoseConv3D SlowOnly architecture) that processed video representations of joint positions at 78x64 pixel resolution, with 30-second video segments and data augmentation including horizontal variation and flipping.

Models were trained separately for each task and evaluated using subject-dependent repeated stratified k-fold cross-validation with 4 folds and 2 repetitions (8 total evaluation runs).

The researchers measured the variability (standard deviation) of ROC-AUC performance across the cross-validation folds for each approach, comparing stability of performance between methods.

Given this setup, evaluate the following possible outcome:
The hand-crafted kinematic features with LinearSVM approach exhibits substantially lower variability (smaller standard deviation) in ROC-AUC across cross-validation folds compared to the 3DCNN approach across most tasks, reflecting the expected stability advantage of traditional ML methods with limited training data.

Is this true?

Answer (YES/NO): NO